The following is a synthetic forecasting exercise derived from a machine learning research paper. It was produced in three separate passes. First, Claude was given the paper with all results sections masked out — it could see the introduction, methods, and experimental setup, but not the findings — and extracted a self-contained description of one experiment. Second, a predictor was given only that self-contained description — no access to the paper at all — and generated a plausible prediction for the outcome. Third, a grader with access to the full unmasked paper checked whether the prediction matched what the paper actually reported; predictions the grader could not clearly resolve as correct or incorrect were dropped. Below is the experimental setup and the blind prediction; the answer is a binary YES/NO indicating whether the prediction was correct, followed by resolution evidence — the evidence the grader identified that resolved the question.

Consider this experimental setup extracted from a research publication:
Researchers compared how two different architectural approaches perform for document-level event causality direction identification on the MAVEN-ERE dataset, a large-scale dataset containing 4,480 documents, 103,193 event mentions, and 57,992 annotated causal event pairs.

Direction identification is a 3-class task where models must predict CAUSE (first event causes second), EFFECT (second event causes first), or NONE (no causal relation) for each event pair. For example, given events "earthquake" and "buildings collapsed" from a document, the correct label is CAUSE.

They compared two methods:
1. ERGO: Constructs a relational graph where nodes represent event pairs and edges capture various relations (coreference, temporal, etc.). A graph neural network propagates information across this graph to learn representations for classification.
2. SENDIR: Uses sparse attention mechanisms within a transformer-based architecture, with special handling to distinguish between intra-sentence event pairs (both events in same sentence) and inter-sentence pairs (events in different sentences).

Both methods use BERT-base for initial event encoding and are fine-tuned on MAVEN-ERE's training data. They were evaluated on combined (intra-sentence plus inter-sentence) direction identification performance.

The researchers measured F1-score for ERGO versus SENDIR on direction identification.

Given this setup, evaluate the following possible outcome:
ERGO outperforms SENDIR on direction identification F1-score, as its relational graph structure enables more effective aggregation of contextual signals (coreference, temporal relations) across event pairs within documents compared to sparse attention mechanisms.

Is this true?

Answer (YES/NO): YES